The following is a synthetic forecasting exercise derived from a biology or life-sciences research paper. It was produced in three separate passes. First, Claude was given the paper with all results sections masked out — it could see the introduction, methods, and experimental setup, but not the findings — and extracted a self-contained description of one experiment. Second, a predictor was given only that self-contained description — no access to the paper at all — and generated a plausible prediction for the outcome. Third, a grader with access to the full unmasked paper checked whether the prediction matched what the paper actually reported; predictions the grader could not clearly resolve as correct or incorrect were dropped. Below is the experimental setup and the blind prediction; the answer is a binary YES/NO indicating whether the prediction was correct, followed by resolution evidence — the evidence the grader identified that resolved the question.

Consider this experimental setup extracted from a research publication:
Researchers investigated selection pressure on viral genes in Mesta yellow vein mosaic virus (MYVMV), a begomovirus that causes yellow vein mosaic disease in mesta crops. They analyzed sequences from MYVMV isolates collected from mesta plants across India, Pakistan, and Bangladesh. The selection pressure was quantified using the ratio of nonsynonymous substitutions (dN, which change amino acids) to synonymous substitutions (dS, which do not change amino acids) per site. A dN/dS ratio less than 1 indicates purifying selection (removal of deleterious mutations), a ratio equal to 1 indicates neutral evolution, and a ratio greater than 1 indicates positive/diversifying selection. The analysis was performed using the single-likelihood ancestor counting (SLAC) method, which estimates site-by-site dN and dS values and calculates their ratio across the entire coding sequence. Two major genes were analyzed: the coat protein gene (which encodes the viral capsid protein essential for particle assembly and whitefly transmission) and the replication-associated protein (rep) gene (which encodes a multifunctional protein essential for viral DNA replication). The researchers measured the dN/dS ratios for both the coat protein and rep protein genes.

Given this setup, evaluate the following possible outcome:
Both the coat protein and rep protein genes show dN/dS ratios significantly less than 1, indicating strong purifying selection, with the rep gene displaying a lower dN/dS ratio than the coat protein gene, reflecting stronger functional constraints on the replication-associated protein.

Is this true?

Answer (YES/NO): NO